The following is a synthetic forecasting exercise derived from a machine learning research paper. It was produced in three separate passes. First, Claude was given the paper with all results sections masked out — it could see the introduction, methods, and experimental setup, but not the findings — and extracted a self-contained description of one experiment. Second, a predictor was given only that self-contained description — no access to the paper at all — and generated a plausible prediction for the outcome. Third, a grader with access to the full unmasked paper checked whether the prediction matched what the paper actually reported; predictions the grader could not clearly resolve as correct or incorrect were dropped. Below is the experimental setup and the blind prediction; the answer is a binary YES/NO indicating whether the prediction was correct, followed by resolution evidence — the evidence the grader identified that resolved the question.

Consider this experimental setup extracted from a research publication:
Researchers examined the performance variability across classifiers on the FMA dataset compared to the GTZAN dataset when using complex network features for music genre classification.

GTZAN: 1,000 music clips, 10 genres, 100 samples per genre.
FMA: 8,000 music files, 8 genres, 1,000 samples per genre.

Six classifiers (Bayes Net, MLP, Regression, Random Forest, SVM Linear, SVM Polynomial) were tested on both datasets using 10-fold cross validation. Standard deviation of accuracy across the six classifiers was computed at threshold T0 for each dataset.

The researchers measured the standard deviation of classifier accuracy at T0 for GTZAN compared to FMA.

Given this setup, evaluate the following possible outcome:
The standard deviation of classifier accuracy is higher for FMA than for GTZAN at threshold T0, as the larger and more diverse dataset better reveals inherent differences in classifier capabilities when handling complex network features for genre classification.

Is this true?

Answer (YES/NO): YES